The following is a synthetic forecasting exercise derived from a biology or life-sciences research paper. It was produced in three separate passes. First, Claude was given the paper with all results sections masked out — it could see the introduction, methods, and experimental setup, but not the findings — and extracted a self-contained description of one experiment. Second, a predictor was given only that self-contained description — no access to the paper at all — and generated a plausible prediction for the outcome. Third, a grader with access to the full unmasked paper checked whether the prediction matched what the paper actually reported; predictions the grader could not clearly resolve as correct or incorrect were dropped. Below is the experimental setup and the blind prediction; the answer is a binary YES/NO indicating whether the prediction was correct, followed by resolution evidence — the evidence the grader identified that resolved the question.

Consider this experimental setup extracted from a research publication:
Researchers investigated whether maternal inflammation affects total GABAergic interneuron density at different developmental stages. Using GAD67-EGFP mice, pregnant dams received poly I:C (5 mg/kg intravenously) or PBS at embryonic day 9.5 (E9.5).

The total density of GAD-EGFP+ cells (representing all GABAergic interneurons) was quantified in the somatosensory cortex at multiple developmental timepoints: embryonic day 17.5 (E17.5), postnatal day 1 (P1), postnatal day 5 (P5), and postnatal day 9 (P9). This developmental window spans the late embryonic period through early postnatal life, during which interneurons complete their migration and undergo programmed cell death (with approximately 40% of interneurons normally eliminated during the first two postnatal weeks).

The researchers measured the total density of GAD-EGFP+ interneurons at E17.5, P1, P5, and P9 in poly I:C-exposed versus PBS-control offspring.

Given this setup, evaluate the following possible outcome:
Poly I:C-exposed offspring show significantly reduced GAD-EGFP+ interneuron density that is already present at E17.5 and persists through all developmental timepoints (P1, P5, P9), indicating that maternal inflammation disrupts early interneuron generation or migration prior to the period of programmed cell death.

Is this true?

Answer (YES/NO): YES